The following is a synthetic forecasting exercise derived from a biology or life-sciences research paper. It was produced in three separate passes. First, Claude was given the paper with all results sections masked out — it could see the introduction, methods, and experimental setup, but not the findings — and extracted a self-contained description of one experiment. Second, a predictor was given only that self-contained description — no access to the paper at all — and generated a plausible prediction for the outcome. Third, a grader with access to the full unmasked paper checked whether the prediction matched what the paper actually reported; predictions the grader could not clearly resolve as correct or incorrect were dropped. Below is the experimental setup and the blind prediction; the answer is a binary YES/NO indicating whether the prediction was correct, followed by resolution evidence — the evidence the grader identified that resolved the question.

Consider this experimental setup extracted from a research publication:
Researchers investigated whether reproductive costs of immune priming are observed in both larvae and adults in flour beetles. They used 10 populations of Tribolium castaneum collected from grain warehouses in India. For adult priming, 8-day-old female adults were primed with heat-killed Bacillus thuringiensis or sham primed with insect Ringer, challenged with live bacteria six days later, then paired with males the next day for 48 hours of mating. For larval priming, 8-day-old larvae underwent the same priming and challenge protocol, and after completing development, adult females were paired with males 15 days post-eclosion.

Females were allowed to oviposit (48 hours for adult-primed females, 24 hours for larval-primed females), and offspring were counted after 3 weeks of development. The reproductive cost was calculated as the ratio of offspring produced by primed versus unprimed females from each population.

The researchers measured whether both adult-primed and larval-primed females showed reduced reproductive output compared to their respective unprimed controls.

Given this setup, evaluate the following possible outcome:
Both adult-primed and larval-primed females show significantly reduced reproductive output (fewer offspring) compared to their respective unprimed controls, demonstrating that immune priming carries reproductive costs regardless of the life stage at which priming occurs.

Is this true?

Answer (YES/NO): NO